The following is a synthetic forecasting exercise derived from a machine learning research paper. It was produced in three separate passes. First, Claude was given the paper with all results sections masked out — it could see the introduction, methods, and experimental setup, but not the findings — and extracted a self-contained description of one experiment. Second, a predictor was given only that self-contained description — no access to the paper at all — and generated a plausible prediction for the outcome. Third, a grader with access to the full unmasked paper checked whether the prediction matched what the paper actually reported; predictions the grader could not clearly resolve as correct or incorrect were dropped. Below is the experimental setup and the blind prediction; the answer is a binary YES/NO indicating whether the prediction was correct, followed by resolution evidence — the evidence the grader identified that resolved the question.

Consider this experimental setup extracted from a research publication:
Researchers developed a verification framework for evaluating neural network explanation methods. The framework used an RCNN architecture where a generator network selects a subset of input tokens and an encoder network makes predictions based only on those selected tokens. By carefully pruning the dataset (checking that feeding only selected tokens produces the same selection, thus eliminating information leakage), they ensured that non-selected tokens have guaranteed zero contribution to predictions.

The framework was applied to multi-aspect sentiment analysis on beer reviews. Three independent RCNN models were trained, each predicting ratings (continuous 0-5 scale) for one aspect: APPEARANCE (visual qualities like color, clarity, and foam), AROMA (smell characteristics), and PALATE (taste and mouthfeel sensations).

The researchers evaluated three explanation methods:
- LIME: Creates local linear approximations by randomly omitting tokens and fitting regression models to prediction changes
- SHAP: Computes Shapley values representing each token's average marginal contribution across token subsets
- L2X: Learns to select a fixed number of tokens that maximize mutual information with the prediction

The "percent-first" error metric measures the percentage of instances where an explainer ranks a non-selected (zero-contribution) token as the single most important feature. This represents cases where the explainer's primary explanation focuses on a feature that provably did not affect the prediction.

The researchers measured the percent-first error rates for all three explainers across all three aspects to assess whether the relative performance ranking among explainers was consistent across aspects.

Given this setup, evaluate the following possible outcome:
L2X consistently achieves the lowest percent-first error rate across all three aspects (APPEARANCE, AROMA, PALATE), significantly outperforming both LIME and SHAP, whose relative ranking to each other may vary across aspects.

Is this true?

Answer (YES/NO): NO